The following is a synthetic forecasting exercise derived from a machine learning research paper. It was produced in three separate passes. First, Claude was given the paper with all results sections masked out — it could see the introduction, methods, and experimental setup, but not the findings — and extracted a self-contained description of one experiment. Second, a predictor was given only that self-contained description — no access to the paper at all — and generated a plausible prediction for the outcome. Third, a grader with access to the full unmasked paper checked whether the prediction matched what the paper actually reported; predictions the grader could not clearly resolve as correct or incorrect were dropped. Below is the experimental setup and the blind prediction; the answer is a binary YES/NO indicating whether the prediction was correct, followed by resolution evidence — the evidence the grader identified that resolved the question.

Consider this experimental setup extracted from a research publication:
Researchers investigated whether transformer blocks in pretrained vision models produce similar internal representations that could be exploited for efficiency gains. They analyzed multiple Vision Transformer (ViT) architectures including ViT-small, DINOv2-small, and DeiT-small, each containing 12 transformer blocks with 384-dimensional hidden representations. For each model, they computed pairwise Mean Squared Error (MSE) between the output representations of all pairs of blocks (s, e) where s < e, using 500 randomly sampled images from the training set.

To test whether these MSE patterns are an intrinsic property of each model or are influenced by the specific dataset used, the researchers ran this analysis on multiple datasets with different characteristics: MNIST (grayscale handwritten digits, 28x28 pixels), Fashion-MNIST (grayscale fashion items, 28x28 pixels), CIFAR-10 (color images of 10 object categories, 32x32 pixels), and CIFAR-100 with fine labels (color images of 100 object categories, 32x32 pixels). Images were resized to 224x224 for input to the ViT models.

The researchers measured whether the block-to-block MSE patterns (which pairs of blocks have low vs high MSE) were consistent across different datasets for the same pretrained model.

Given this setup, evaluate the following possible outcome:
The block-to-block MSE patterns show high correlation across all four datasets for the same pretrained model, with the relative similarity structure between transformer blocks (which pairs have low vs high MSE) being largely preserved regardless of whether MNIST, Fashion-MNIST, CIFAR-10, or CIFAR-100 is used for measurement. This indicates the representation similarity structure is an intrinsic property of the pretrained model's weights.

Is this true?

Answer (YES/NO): YES